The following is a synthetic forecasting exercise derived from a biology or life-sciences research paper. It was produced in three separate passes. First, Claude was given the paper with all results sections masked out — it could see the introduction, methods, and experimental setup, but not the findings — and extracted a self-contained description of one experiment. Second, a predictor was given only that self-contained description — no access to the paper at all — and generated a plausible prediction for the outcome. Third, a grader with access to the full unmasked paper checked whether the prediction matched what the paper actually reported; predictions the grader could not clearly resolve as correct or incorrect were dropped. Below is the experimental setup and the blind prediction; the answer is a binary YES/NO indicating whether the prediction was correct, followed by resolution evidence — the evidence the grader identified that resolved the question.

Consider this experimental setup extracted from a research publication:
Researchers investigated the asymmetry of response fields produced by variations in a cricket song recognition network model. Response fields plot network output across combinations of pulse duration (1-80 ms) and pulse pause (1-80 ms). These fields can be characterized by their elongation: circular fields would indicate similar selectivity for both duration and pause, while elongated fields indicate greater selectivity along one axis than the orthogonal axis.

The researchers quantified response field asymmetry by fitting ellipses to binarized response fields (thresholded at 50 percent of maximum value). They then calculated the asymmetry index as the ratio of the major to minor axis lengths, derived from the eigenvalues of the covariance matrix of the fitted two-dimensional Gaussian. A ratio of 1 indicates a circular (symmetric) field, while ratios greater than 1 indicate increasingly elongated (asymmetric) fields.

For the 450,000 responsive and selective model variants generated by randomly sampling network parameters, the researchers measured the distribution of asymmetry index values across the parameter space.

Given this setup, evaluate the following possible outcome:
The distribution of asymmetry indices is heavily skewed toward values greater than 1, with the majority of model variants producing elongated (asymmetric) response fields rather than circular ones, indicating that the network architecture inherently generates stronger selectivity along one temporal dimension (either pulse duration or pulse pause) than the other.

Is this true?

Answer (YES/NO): YES